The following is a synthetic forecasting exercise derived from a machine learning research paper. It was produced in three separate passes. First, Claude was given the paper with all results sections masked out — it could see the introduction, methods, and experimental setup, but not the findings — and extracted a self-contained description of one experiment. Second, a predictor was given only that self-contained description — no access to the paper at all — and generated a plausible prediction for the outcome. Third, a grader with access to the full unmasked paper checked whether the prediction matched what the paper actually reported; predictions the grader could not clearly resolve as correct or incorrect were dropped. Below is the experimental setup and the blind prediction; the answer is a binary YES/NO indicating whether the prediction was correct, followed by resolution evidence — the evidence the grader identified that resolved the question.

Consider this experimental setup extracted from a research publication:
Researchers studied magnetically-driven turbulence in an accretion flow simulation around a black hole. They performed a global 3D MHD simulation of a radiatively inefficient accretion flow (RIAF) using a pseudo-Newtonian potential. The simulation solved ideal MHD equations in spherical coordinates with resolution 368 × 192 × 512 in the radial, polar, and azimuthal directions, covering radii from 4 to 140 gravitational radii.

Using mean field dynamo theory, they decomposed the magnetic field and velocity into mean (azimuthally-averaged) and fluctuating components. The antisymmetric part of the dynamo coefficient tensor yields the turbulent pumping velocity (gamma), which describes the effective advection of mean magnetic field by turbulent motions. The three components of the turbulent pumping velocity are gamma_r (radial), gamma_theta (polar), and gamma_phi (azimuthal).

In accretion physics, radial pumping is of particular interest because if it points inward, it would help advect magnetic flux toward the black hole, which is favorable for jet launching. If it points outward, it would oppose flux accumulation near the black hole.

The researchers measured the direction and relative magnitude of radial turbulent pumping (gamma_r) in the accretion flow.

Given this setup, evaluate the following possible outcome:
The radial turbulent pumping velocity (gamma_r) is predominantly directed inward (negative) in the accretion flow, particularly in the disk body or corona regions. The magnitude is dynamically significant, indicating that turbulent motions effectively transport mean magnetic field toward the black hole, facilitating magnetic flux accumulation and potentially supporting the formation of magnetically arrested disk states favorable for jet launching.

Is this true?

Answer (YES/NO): NO